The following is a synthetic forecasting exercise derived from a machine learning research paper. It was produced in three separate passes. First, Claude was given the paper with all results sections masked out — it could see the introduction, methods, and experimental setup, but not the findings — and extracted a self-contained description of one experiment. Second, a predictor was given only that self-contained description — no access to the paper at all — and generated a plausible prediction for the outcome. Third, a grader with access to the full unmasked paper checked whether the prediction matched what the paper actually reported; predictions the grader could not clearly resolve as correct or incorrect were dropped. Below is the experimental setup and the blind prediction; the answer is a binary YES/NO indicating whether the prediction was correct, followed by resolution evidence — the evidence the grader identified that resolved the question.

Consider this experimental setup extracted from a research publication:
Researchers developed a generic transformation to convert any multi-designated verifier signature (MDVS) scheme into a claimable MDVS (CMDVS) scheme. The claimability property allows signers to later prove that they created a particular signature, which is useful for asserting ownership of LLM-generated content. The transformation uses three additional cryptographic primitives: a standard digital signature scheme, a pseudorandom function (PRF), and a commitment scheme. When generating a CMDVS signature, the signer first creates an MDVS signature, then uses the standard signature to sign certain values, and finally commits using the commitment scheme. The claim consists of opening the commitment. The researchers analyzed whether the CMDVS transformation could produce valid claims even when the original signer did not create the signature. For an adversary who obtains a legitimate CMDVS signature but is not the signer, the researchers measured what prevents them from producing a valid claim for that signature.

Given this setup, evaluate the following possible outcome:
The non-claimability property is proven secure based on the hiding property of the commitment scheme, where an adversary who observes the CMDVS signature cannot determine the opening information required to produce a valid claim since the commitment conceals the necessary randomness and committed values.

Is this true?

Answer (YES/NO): NO